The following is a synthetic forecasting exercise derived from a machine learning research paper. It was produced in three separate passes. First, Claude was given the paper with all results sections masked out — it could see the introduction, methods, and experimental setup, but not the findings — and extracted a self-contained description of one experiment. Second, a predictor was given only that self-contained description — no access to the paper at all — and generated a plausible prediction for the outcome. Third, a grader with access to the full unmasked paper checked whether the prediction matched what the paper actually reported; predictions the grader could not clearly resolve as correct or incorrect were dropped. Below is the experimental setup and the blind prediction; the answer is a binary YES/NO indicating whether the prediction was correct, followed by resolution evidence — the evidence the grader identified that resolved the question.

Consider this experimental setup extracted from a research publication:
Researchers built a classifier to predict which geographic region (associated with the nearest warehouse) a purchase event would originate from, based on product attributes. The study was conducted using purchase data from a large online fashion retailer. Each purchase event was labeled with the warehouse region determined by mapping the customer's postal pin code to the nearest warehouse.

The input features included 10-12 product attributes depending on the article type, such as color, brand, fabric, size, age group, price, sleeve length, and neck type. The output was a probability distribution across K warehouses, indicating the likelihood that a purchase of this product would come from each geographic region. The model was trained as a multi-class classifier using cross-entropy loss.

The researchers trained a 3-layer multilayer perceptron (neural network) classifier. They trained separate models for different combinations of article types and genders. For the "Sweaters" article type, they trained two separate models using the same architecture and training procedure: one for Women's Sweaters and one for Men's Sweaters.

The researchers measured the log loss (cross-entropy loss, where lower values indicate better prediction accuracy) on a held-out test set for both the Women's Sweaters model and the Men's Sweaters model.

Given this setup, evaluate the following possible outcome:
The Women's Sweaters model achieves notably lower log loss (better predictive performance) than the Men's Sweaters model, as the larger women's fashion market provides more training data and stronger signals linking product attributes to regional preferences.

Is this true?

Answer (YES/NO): YES